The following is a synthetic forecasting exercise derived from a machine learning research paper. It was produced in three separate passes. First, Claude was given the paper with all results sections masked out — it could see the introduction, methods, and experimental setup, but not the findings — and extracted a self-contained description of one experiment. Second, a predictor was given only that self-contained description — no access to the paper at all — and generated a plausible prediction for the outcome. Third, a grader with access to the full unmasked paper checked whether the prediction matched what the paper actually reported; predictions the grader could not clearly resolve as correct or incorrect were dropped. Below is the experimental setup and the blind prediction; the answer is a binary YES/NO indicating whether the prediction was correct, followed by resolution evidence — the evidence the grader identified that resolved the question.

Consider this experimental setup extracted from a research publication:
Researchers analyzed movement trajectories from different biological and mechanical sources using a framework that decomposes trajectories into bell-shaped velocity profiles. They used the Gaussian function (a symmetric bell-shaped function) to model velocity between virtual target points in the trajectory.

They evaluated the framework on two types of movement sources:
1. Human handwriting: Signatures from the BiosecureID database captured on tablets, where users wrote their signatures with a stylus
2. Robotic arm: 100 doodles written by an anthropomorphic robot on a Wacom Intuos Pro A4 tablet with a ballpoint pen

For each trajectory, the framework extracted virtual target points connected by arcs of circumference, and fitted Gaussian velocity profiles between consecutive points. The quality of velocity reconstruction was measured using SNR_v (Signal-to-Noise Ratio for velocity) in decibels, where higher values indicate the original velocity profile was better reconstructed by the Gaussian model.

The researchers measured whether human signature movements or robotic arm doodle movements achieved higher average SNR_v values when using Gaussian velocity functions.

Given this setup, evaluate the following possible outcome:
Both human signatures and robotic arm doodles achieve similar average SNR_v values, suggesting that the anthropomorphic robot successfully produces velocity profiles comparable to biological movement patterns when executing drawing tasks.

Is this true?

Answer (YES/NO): NO